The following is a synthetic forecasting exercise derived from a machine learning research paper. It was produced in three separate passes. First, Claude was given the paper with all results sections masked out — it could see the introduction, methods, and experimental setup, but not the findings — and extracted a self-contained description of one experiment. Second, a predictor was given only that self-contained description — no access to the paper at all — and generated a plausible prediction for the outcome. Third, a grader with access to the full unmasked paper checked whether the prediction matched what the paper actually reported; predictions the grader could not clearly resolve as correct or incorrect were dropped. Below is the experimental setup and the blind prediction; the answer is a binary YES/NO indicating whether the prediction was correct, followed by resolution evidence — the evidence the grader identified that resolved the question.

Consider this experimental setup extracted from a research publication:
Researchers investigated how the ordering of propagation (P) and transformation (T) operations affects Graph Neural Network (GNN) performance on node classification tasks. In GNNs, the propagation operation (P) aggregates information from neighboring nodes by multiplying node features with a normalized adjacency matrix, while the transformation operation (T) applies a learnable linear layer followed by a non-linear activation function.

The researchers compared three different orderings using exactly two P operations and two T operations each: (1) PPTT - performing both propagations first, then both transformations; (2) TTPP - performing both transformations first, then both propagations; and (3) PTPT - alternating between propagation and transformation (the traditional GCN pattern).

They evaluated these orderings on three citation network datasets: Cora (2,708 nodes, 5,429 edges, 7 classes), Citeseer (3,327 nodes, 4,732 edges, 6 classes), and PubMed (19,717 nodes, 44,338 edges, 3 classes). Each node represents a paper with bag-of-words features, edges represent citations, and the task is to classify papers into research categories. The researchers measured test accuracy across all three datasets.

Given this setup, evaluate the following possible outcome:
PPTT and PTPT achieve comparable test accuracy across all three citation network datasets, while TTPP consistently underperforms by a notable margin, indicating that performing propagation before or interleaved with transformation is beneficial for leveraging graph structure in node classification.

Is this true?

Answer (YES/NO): NO